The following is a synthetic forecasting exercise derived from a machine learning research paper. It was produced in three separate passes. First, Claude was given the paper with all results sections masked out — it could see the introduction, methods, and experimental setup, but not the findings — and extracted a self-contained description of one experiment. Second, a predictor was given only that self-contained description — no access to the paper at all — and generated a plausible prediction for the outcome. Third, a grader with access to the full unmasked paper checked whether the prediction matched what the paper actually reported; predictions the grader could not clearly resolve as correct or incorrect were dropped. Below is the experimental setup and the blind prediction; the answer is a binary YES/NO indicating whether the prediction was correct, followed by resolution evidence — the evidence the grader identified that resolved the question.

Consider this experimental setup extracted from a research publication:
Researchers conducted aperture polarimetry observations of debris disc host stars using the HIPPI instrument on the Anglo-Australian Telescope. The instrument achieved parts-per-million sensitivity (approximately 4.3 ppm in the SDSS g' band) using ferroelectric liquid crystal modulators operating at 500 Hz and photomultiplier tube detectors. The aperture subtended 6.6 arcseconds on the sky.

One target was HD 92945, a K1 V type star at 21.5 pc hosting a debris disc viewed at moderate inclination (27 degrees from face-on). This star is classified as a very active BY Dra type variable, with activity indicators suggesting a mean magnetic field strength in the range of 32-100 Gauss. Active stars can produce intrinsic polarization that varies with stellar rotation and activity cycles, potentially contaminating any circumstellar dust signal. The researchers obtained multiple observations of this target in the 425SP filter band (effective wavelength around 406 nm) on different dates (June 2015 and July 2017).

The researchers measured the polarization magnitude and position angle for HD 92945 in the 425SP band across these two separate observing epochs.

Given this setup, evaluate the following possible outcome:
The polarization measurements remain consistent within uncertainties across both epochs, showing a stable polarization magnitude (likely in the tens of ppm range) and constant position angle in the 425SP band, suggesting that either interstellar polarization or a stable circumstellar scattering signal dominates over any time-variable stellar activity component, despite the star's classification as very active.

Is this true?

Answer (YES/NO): NO